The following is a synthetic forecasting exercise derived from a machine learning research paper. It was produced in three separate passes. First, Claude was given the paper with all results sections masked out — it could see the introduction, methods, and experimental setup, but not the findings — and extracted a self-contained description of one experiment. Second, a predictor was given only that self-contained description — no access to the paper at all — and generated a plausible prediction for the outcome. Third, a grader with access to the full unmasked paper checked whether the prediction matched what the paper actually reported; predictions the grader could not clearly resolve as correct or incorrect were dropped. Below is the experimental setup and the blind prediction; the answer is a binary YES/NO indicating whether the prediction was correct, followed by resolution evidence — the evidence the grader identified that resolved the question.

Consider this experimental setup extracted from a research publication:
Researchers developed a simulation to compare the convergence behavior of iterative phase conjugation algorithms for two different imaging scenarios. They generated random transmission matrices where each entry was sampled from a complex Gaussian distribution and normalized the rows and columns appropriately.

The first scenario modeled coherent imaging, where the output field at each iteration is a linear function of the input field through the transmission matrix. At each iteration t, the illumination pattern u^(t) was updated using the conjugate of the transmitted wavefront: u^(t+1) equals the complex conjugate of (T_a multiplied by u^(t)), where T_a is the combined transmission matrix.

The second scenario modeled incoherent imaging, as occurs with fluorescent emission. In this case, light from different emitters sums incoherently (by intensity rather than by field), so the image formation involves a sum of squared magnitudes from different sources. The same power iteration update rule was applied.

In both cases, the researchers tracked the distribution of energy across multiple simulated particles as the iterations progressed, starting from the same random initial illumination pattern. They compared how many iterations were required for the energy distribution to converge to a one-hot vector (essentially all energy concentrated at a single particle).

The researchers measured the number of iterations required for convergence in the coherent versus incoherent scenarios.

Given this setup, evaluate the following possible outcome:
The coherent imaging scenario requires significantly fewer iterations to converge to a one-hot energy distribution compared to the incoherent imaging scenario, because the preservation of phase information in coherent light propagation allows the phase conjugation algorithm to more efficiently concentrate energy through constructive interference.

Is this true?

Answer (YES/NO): NO